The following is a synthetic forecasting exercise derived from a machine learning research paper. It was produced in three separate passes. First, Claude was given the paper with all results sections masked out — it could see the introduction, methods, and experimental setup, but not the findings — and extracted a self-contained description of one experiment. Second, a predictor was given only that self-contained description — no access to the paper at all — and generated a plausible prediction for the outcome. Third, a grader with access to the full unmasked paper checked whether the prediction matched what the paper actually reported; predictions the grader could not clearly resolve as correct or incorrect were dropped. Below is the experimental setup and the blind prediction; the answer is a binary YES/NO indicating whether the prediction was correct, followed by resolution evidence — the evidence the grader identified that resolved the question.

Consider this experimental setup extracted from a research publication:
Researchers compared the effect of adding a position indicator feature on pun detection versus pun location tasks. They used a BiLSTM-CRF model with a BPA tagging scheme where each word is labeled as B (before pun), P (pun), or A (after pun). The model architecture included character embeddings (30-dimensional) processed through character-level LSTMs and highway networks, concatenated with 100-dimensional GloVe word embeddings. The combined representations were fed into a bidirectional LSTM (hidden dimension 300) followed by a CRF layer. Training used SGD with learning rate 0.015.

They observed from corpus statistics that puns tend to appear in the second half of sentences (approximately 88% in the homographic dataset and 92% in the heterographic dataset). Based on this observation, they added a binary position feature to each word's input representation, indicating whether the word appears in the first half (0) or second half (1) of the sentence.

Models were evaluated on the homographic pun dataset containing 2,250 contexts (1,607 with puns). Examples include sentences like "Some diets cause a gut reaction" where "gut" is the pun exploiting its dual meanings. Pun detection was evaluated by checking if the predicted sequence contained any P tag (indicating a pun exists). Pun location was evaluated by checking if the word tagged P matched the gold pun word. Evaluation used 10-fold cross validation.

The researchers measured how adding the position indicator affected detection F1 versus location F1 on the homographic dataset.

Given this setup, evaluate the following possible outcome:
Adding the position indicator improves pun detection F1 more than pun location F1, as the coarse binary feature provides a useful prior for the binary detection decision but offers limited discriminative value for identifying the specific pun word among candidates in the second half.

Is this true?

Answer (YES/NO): NO